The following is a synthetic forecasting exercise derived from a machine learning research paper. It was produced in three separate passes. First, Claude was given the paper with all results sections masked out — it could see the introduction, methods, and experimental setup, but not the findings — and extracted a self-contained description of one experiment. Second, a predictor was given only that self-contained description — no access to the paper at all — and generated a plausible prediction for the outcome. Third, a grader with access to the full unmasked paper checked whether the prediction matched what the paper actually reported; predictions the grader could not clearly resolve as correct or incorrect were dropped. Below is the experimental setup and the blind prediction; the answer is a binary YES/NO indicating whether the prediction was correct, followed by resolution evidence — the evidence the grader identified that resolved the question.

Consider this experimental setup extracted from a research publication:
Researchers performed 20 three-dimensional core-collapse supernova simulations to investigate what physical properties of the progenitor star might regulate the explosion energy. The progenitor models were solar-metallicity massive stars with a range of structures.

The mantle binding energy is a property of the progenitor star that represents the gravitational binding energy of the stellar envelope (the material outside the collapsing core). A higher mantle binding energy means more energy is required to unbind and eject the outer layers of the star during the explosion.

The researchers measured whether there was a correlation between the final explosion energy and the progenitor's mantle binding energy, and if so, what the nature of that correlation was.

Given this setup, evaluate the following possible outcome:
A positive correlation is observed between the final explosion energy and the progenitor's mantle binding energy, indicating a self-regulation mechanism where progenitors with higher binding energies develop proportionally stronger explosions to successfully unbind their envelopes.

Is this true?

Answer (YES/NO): YES